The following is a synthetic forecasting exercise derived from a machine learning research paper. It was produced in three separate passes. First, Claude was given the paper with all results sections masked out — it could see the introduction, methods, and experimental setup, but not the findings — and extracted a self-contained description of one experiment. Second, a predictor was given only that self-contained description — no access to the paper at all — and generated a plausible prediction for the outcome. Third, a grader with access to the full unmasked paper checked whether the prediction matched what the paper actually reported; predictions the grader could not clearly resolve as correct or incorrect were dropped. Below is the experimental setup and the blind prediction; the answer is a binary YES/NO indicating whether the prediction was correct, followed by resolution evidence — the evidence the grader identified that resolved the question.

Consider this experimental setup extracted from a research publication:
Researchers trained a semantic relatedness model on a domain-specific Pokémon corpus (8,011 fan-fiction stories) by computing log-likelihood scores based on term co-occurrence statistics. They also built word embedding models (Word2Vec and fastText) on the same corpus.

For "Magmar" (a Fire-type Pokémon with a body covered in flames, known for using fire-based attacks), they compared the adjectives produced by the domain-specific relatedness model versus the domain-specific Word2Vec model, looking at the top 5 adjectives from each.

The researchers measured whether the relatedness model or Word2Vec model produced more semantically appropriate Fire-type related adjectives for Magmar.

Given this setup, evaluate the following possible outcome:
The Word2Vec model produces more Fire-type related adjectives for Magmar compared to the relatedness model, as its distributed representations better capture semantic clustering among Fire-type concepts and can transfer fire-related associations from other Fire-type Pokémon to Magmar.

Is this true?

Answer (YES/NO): NO